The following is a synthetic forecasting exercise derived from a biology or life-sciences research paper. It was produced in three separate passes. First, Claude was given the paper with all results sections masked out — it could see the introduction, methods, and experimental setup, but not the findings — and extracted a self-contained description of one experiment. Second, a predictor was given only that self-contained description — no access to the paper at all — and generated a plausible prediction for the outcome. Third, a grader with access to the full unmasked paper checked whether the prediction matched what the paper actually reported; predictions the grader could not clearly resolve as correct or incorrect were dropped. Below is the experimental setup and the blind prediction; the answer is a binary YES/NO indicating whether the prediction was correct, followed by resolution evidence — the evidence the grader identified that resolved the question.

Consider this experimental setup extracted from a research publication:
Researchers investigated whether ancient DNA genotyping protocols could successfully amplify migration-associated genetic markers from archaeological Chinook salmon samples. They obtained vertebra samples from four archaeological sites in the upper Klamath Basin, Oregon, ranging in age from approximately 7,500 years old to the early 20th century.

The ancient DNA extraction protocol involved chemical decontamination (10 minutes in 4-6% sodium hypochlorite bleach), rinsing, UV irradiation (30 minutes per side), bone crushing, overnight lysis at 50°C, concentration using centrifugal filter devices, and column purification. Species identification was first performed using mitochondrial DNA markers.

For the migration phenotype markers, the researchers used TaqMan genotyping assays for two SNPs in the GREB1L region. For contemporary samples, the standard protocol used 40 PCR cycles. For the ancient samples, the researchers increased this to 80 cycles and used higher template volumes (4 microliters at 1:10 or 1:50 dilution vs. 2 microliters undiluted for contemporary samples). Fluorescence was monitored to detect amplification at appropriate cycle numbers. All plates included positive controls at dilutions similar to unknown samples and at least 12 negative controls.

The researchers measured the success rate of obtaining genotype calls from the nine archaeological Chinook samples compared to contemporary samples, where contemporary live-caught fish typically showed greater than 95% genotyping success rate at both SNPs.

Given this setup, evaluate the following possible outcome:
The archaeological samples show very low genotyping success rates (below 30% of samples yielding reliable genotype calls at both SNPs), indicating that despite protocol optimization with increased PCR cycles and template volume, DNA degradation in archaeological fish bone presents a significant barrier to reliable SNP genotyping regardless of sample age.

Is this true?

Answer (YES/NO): NO